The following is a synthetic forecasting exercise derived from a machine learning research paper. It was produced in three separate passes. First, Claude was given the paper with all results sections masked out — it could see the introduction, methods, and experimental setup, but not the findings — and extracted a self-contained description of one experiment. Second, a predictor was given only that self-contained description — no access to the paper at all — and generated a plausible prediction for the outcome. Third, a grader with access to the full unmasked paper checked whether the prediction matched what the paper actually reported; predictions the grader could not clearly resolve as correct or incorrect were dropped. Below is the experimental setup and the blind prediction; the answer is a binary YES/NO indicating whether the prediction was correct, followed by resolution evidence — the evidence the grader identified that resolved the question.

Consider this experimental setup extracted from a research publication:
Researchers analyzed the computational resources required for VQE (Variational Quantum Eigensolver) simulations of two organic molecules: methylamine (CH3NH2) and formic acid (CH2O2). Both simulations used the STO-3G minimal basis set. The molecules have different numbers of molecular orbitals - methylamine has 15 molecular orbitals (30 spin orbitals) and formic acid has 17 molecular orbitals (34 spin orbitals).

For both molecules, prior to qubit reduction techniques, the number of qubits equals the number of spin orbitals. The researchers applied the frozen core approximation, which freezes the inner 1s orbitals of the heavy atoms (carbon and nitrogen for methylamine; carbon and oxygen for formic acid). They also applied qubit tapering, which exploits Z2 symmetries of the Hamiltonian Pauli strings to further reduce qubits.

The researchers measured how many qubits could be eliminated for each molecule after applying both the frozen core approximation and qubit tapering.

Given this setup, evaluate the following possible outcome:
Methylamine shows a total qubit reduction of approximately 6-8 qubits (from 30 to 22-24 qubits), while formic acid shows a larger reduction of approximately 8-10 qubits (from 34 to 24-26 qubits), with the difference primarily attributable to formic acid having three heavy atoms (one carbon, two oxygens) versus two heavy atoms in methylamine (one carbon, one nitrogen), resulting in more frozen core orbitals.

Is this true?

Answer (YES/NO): YES